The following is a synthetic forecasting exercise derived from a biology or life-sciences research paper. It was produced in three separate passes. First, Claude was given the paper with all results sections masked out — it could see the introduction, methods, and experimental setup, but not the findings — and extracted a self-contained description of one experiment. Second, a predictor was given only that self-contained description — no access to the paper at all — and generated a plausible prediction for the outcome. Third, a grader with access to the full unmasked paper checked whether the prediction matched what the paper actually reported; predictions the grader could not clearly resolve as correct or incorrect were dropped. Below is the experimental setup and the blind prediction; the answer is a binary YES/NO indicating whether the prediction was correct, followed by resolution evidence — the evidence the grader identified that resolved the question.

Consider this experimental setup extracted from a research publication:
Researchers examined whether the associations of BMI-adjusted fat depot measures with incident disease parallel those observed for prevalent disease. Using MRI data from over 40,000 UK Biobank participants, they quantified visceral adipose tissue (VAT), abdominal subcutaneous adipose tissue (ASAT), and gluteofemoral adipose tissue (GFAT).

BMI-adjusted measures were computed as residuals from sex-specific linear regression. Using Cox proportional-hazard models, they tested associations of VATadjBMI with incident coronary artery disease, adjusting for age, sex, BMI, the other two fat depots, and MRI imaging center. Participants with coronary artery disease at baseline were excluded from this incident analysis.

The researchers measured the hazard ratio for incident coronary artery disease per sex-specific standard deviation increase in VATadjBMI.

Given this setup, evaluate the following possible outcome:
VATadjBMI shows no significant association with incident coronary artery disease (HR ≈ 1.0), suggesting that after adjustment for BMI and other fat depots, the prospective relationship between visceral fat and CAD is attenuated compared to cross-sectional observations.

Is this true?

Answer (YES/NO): NO